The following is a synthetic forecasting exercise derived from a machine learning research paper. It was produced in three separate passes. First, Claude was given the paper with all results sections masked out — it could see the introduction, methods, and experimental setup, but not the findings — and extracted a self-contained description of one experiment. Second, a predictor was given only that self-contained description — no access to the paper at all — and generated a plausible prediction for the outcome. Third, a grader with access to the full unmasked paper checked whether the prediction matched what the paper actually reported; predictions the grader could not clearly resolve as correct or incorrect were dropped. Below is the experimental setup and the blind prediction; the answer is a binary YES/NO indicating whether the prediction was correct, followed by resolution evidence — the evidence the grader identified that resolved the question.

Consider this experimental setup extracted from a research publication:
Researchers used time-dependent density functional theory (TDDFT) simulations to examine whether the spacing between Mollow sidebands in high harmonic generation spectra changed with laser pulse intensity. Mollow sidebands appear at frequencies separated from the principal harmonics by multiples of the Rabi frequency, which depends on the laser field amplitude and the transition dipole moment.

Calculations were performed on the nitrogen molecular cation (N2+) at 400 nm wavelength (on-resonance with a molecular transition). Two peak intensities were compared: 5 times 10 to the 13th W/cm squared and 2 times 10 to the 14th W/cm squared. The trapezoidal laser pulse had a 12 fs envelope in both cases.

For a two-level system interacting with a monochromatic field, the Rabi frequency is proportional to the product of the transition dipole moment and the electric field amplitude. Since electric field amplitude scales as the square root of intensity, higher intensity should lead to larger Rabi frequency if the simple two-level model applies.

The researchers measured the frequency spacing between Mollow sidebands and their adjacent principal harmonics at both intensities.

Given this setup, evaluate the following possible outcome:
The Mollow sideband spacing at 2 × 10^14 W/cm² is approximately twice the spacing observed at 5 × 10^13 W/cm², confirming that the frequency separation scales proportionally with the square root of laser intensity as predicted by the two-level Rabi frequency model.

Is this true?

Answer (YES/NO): NO